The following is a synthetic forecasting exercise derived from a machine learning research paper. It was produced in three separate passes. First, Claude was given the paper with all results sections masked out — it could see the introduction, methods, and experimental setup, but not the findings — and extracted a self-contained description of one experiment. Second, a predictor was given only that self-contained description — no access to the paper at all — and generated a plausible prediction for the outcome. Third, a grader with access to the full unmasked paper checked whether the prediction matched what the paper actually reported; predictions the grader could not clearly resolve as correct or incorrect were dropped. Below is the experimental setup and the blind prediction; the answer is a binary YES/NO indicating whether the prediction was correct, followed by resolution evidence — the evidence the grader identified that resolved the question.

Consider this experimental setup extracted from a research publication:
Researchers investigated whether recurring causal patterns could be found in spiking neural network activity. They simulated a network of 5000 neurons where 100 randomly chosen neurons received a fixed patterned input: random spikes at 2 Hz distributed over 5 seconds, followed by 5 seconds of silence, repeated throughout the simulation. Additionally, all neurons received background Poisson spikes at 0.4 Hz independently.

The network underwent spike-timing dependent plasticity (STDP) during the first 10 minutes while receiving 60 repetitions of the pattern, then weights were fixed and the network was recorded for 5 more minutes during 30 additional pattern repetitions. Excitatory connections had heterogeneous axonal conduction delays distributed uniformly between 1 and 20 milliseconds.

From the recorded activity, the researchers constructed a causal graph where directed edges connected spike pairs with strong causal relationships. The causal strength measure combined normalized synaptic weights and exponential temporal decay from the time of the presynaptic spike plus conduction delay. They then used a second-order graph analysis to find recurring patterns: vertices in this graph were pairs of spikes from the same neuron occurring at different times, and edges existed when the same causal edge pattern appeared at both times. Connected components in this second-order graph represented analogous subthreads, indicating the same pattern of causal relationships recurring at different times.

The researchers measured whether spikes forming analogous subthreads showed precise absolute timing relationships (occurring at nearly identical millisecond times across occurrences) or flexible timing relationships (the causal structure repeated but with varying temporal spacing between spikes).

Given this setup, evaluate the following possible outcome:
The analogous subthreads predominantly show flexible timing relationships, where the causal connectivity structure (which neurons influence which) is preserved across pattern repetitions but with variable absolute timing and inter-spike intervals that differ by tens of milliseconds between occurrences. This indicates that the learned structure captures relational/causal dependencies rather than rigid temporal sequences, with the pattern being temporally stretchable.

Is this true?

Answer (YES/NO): NO